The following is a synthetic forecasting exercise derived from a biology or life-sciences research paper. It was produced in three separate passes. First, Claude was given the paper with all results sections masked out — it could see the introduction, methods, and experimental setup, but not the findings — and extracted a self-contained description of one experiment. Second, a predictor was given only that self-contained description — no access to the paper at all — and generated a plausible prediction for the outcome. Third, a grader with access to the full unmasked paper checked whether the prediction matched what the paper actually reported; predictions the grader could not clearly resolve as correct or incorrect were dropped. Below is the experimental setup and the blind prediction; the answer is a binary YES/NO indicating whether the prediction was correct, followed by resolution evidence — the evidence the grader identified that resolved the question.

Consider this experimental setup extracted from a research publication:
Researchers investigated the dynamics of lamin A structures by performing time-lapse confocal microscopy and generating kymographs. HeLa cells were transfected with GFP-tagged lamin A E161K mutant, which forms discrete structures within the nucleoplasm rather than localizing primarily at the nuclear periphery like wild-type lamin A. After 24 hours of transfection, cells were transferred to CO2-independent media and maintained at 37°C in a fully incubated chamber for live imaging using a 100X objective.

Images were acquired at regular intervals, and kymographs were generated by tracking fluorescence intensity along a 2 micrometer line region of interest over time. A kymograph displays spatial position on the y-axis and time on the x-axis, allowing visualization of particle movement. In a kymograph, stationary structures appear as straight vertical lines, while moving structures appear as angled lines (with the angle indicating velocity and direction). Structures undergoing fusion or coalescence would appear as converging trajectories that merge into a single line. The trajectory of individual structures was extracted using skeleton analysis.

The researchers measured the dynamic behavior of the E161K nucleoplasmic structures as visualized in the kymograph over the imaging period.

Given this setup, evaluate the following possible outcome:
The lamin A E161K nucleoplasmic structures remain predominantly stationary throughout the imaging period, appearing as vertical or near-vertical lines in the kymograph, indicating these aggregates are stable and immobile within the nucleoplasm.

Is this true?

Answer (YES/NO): NO